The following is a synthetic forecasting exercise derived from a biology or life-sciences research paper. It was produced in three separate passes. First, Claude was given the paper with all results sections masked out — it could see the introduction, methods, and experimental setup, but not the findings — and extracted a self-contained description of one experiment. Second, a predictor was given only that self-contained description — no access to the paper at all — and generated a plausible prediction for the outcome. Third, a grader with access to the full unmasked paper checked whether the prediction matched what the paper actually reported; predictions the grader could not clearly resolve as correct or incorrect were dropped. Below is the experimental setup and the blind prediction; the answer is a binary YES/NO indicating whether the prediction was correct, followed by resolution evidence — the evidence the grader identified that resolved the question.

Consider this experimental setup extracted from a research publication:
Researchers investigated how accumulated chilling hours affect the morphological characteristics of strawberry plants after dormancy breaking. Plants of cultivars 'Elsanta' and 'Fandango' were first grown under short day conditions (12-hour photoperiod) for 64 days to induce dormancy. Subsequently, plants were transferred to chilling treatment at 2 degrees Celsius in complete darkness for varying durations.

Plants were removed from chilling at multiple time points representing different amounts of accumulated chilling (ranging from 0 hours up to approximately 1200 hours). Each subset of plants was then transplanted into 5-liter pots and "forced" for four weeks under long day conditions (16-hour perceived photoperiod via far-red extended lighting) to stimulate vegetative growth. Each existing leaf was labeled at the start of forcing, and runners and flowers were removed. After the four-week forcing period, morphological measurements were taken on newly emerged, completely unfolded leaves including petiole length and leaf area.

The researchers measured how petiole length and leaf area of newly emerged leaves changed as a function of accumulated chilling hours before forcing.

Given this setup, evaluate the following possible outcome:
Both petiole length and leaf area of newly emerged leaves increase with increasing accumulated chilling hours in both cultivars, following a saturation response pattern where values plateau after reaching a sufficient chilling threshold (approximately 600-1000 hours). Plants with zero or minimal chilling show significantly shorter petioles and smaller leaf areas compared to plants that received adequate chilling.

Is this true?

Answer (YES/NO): NO